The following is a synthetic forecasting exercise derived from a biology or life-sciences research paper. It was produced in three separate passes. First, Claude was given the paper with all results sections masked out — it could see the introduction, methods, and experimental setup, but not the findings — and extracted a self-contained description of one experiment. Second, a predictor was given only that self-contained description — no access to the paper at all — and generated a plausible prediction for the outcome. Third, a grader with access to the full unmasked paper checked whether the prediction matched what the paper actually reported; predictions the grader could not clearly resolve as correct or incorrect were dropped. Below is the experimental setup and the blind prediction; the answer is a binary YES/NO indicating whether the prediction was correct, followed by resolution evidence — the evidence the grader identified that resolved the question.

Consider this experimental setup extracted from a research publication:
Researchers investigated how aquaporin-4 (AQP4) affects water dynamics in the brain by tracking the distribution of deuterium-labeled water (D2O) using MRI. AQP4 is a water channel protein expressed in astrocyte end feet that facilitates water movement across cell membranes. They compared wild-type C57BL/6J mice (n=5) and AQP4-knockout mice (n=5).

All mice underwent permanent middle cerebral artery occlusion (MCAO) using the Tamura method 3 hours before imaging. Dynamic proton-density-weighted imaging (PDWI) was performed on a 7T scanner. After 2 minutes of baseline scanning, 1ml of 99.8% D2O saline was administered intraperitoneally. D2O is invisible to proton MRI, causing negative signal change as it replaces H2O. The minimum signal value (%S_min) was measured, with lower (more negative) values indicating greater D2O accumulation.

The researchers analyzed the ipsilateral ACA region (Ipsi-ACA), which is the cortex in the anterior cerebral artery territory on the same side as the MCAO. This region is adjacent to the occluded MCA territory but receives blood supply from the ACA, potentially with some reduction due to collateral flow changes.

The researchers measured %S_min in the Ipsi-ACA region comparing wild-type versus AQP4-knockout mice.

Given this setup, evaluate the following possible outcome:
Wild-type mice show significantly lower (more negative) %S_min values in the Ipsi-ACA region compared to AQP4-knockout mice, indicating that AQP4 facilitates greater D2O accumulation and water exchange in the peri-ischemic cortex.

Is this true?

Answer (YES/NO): NO